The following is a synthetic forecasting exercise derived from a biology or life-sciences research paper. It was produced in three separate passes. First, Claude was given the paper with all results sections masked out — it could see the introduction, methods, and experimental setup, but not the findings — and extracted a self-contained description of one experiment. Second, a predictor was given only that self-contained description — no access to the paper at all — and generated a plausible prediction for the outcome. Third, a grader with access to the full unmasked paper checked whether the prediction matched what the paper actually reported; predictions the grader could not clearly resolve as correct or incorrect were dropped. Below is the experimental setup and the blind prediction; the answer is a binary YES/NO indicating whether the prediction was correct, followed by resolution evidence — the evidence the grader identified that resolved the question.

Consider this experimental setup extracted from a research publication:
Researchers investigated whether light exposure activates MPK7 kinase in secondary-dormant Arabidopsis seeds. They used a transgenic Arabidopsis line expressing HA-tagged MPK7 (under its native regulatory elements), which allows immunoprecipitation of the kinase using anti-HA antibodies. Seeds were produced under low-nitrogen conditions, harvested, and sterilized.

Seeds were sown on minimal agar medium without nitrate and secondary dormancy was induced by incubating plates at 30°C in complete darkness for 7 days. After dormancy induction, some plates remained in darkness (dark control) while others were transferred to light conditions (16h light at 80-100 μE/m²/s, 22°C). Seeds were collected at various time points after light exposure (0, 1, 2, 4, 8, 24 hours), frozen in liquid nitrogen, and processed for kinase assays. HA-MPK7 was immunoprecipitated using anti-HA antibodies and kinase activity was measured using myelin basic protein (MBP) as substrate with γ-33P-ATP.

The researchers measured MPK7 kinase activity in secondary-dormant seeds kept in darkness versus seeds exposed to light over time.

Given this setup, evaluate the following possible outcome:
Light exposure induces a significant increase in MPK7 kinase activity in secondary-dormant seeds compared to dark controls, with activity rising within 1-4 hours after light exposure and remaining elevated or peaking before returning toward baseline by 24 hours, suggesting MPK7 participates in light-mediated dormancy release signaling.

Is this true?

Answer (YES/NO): YES